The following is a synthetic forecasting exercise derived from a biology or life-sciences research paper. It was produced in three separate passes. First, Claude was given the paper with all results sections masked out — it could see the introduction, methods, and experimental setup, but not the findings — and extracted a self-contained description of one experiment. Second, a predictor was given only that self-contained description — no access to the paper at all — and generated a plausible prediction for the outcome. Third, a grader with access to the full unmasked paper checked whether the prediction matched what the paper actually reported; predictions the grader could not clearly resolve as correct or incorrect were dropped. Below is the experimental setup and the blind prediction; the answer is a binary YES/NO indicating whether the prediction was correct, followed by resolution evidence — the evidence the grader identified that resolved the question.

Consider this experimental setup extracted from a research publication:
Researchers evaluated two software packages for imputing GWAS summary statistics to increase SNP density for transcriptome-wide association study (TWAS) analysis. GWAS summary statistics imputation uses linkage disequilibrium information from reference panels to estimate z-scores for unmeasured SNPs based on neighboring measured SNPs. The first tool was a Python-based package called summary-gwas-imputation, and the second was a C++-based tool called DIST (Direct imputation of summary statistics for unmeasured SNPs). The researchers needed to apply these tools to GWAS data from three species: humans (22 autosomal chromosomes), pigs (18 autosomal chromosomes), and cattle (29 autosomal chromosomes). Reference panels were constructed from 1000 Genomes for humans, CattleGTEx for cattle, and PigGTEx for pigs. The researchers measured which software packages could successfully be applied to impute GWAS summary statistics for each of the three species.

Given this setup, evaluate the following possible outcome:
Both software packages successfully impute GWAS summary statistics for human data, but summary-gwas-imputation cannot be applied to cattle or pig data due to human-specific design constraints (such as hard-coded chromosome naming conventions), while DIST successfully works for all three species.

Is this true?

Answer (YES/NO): NO